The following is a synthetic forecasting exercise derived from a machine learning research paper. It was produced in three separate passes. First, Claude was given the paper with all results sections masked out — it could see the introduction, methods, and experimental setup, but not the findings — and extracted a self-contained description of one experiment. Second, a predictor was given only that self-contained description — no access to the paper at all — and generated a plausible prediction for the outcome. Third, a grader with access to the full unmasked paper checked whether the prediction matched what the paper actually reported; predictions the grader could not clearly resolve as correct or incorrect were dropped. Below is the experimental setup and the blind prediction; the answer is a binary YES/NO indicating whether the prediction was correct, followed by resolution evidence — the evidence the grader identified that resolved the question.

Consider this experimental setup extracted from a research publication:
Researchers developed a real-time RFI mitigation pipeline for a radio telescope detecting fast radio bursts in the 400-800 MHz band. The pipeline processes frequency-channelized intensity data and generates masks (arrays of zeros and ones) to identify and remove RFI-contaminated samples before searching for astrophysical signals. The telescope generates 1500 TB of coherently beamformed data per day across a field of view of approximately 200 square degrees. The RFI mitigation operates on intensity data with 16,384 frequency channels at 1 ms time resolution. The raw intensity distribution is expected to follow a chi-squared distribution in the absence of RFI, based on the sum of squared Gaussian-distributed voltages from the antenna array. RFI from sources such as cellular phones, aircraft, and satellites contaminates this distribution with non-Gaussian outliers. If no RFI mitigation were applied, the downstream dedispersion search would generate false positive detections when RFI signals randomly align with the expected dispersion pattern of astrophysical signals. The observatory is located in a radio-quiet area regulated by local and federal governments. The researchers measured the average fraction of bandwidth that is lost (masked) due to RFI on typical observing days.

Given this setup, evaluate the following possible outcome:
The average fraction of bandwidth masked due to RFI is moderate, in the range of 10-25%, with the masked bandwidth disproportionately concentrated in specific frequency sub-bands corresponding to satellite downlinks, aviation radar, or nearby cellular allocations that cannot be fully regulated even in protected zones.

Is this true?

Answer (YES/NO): YES